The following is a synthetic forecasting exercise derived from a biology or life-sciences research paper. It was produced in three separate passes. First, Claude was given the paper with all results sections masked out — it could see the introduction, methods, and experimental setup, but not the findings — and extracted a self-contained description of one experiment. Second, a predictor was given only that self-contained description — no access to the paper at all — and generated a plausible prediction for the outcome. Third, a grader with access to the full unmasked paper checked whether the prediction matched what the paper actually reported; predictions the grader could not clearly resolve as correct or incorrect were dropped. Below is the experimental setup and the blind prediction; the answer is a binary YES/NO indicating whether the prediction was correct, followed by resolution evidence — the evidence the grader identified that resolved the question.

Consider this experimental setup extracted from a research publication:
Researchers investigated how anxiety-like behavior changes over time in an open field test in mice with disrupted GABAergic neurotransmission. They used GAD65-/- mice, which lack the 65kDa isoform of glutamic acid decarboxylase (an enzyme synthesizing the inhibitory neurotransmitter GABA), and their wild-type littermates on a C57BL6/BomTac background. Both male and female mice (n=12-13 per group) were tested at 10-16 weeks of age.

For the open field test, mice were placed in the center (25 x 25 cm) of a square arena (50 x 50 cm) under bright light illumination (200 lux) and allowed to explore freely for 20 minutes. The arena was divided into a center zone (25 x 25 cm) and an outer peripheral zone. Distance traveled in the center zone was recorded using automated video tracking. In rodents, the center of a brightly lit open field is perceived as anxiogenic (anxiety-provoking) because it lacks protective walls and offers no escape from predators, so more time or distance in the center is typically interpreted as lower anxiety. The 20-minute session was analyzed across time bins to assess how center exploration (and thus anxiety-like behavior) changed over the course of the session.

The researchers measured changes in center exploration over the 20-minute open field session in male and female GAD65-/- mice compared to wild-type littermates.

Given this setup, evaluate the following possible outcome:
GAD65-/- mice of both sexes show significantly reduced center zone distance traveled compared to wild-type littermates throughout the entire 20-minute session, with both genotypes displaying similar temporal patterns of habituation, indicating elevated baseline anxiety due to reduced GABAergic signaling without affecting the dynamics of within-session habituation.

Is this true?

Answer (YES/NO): NO